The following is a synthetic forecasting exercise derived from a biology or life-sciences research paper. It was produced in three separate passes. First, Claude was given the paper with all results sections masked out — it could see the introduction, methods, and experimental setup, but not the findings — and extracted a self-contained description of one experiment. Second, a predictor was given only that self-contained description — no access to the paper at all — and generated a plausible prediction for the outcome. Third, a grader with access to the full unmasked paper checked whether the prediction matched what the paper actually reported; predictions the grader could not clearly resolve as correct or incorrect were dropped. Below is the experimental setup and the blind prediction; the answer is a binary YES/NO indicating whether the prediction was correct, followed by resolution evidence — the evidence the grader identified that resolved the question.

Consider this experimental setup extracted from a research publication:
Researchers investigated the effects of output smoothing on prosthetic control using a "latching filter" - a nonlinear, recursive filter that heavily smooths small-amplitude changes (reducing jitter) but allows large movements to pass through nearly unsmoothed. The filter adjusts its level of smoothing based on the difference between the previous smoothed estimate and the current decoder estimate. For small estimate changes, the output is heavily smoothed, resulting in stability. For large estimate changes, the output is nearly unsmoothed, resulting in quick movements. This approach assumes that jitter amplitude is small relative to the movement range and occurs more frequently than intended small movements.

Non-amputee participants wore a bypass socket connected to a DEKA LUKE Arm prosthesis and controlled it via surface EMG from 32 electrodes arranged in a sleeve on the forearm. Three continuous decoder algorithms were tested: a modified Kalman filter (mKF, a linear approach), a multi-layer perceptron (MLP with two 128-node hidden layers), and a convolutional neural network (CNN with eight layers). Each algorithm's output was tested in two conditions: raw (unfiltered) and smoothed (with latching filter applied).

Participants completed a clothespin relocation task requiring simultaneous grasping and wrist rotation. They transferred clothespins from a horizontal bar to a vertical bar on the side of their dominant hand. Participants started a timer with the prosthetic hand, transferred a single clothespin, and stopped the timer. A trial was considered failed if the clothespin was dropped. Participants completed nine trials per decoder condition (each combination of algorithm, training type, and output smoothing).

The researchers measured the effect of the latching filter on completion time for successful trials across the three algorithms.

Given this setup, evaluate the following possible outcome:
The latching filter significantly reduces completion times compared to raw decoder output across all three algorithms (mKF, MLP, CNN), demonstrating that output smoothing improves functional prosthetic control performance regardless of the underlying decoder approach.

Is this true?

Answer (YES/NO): NO